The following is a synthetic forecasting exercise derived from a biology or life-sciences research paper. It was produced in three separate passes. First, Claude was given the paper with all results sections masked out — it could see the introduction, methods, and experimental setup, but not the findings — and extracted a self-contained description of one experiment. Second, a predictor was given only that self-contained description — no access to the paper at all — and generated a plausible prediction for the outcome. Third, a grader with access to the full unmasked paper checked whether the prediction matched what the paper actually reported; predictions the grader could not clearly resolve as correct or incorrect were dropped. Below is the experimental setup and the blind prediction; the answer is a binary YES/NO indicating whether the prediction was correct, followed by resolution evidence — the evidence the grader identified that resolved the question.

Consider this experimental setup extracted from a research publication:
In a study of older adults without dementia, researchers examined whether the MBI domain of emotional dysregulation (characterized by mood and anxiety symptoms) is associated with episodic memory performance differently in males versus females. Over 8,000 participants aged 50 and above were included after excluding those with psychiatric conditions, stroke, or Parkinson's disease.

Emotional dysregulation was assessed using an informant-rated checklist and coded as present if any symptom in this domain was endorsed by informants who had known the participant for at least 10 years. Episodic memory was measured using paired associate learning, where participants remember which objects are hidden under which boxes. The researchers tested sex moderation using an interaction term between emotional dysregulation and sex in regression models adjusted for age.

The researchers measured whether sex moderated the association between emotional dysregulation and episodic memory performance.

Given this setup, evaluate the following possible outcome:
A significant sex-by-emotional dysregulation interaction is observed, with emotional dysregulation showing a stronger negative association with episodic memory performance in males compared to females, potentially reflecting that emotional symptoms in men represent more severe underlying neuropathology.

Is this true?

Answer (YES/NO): NO